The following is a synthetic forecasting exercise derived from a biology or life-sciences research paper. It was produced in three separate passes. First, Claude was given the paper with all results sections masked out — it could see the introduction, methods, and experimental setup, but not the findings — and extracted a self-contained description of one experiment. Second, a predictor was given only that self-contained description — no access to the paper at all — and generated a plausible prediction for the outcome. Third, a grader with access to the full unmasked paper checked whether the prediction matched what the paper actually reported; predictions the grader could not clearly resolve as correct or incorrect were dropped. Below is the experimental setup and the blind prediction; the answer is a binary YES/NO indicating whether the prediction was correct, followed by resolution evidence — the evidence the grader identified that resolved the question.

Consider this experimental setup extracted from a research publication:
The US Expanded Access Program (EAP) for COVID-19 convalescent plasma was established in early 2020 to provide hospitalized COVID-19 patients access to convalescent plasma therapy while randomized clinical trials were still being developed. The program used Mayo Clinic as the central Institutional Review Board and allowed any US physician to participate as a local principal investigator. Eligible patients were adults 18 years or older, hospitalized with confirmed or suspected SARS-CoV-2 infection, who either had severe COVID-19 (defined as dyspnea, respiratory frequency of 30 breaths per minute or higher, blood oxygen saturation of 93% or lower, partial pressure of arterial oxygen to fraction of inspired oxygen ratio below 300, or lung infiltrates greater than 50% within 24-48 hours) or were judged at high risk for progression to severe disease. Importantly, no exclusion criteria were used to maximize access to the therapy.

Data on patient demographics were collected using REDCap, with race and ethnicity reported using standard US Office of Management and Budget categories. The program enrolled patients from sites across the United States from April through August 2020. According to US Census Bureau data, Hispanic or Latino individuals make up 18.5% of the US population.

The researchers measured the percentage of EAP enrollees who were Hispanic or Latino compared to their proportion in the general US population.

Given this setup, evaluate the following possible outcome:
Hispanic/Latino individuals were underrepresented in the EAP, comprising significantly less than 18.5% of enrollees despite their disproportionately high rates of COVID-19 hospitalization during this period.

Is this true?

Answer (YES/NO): NO